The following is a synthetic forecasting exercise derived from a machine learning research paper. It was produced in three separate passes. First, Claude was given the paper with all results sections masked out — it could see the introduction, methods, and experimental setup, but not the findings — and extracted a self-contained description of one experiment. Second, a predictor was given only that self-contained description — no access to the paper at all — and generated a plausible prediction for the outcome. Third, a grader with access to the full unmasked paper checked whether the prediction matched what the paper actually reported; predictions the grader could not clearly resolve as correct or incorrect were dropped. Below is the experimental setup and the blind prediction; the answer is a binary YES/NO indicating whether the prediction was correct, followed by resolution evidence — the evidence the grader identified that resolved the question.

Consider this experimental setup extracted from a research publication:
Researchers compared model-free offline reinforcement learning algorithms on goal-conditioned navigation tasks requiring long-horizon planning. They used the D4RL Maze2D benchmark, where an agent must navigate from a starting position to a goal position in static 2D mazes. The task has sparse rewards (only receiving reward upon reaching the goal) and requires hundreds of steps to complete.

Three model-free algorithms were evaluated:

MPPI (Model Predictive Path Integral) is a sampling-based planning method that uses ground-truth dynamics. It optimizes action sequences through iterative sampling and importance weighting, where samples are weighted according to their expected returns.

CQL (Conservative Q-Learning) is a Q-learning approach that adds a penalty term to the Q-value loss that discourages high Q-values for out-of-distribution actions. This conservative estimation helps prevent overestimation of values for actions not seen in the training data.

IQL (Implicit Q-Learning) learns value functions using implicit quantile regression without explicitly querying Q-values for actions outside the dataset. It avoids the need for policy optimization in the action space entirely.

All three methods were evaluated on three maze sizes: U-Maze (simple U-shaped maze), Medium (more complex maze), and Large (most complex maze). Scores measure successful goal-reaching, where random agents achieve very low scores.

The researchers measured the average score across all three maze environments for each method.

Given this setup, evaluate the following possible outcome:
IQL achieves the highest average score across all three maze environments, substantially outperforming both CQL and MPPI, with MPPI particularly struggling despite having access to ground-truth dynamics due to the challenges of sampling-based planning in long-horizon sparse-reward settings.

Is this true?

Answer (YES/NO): YES